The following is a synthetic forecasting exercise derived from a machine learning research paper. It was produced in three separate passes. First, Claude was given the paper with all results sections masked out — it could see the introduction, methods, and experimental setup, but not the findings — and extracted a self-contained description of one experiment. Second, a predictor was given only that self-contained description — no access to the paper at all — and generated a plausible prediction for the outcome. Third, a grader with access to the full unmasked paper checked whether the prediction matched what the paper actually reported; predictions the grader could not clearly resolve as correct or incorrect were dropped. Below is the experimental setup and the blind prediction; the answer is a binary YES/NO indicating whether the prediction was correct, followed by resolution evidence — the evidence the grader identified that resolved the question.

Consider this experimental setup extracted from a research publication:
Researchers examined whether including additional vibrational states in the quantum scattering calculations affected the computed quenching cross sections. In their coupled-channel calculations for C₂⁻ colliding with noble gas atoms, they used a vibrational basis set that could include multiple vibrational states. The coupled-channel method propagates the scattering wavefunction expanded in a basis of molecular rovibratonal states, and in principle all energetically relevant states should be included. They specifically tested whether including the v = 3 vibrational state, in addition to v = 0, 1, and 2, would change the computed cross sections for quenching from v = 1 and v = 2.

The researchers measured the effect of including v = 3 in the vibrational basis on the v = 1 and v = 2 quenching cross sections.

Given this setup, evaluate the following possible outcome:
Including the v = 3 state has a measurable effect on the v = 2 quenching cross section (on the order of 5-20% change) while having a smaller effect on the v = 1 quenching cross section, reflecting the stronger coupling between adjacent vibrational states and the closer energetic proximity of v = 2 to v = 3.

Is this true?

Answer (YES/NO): NO